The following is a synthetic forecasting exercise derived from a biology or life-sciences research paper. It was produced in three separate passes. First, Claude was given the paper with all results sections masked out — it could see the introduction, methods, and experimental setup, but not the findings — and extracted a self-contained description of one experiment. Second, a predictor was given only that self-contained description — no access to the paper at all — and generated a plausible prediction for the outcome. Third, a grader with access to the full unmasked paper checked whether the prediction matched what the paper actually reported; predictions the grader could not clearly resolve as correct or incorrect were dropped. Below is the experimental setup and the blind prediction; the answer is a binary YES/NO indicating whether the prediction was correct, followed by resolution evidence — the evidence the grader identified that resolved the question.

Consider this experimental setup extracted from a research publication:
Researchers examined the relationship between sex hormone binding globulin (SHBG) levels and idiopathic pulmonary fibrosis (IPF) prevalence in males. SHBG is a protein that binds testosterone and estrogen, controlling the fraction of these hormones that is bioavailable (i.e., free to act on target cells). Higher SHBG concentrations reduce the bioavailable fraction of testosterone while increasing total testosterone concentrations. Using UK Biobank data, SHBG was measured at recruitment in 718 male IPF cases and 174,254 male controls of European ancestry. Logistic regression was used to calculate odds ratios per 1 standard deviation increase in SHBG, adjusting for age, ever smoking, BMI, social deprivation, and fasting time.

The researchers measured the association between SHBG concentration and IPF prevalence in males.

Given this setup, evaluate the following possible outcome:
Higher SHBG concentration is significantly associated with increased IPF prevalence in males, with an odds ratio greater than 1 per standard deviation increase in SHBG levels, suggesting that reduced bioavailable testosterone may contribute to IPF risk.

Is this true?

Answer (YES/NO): YES